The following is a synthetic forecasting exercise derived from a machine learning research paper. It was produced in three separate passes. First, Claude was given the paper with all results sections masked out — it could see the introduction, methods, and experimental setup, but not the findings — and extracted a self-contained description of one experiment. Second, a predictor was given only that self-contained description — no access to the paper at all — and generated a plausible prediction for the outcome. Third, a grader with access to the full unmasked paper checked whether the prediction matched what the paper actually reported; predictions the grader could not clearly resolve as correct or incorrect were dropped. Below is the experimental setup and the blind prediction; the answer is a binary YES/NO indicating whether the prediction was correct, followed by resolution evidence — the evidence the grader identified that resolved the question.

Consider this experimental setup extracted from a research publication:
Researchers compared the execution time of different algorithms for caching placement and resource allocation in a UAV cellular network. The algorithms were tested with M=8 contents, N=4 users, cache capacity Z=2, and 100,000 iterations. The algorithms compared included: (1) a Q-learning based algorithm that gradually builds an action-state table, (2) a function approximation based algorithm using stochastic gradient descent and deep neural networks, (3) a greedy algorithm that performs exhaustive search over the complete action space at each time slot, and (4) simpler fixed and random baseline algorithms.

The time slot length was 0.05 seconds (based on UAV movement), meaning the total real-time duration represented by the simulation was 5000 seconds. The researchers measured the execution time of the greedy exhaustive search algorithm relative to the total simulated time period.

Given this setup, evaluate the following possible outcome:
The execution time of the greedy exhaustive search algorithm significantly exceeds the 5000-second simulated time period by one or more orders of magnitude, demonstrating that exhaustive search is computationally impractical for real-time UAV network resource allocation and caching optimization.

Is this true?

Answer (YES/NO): YES